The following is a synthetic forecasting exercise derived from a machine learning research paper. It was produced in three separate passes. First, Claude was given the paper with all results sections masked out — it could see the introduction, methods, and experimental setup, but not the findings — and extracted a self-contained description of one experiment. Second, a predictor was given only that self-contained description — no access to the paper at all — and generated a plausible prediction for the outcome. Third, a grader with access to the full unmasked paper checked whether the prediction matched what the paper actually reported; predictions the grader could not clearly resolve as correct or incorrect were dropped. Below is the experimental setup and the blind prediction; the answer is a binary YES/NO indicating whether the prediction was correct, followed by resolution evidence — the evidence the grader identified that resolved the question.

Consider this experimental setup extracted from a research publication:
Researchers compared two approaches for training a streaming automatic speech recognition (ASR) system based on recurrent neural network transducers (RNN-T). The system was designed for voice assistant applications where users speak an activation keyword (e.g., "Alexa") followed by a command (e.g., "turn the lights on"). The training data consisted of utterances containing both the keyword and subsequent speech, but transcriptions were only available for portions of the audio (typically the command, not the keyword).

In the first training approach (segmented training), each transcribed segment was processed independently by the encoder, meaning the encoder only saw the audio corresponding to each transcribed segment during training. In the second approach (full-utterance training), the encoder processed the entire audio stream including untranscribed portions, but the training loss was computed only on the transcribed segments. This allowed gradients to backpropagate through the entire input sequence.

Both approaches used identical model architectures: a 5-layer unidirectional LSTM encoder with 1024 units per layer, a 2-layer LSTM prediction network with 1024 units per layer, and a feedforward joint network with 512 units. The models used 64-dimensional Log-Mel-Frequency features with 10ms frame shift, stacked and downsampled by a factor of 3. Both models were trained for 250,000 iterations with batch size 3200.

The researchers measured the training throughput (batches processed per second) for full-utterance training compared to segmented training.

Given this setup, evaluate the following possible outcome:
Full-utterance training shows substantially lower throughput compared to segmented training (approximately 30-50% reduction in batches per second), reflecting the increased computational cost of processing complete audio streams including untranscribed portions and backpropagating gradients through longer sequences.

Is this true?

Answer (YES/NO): YES